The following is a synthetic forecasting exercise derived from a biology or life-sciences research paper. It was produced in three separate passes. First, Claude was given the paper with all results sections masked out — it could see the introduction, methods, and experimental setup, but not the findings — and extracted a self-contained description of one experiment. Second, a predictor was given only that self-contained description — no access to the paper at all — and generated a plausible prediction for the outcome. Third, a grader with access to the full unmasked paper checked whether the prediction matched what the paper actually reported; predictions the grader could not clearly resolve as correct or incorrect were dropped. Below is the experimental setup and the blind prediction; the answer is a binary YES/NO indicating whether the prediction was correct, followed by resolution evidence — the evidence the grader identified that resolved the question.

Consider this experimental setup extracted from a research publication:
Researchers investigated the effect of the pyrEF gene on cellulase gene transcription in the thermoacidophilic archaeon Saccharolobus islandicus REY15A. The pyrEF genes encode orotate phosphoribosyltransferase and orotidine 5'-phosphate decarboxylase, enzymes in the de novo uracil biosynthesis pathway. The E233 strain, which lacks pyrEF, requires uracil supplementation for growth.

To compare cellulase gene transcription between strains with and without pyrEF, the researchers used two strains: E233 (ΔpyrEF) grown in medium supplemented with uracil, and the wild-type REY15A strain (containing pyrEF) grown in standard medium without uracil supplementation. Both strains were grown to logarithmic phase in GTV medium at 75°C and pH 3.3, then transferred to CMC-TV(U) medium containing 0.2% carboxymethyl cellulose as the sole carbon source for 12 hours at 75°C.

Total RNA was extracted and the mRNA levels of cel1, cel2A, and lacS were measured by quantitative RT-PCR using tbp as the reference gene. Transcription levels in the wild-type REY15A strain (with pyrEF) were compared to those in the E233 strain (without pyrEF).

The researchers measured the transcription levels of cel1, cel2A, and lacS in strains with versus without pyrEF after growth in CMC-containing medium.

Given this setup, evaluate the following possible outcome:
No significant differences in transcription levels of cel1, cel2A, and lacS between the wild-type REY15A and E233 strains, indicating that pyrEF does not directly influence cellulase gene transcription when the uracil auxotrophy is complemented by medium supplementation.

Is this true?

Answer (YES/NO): NO